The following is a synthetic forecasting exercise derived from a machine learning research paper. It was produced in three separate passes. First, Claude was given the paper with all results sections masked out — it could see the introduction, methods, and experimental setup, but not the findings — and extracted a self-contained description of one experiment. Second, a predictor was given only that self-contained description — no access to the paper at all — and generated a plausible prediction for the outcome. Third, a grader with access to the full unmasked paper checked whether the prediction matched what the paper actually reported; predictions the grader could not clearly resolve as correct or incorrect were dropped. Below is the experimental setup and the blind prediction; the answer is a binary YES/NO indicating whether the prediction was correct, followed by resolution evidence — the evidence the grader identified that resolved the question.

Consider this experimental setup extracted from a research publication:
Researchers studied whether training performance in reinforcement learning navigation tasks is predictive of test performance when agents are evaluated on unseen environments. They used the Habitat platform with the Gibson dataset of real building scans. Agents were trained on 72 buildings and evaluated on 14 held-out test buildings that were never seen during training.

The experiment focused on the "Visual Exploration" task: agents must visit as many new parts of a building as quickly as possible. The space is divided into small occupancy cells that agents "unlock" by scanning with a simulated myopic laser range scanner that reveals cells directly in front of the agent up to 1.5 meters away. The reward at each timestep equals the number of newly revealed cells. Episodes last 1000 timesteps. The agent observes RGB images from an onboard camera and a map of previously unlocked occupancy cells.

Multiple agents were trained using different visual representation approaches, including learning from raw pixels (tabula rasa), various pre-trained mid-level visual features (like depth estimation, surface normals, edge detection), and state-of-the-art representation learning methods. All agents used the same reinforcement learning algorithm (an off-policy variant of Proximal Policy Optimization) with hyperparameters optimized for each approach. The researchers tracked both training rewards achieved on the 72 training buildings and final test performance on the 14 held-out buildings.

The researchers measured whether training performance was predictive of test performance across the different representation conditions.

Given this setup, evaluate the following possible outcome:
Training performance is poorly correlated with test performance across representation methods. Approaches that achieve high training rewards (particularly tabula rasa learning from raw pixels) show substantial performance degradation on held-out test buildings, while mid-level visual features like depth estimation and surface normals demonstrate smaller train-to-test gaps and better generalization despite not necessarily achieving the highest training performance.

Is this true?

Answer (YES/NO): YES